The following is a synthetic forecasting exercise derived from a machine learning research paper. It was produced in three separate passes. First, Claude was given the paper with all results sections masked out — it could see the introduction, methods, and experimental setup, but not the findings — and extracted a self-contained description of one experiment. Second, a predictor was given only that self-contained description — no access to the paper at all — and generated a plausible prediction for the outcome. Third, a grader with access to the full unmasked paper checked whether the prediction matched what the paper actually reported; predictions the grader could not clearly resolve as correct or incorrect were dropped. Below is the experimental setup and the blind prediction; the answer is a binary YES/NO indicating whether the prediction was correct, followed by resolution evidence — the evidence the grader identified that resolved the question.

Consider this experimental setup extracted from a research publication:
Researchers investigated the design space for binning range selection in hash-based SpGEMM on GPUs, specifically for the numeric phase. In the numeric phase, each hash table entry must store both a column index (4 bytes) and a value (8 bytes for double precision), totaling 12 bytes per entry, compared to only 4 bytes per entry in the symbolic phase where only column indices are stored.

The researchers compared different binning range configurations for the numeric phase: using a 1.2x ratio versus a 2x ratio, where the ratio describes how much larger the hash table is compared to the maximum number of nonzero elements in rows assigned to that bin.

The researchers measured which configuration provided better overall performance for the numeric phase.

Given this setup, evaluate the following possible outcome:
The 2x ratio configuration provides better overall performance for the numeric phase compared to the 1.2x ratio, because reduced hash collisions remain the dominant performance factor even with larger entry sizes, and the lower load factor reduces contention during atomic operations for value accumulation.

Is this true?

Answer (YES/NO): YES